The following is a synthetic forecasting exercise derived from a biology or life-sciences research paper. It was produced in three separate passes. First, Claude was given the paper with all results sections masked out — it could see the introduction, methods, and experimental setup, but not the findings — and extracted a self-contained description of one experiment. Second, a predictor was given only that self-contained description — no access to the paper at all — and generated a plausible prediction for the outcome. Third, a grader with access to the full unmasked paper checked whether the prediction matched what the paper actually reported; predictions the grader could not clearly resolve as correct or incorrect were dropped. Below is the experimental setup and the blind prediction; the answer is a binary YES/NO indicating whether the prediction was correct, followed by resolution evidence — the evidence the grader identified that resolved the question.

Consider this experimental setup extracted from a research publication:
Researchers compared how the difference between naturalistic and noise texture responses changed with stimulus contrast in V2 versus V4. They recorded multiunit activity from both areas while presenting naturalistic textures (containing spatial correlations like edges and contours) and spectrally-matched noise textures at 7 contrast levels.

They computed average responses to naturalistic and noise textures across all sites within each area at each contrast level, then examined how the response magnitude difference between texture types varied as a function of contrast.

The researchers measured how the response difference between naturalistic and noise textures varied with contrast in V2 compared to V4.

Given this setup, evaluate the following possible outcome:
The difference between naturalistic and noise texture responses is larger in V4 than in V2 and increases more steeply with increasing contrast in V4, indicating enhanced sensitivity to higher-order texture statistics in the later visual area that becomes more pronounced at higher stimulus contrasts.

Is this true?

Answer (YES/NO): NO